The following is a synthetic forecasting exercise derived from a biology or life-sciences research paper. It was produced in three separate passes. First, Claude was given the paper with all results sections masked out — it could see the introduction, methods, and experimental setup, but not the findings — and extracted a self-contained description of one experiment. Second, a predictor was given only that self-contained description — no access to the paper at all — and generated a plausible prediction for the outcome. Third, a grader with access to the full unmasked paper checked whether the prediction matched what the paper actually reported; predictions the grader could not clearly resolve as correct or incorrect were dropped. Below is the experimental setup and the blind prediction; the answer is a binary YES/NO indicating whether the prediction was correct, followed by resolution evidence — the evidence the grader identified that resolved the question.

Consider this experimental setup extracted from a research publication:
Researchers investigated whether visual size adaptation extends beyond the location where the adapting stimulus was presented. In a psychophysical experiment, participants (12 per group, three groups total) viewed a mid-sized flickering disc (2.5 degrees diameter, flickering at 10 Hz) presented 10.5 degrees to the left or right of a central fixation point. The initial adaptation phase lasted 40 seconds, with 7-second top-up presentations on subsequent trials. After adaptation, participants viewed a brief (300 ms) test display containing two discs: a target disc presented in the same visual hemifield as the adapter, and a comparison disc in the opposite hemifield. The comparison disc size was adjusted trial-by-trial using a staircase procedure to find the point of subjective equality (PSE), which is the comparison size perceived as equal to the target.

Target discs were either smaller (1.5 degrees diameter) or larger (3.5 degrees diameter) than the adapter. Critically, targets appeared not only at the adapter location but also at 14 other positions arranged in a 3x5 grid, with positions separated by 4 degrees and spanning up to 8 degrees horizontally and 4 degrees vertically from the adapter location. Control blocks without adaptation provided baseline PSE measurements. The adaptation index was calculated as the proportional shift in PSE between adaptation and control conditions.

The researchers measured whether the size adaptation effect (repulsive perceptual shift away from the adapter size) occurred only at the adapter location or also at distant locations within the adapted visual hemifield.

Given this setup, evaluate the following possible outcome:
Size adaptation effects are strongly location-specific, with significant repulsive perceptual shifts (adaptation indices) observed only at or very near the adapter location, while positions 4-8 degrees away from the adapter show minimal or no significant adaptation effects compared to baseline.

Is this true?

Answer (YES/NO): NO